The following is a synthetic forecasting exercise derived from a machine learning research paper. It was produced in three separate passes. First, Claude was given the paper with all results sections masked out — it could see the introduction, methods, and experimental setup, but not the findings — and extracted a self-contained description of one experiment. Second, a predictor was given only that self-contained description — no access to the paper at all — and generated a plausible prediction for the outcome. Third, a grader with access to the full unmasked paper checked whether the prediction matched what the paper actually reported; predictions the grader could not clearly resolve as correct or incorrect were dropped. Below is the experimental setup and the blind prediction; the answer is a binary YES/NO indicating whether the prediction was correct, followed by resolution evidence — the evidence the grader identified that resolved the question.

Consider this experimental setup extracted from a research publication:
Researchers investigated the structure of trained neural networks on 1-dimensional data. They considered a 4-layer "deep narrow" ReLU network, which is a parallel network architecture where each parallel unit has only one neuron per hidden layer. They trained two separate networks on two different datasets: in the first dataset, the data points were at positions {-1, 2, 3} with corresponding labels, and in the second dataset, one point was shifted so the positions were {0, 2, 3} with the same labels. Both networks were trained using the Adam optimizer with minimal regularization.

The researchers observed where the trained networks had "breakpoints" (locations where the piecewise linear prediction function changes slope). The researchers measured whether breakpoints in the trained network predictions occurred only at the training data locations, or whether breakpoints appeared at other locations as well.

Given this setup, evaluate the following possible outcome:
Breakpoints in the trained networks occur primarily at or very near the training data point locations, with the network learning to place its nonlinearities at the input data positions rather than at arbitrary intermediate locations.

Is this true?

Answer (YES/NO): NO